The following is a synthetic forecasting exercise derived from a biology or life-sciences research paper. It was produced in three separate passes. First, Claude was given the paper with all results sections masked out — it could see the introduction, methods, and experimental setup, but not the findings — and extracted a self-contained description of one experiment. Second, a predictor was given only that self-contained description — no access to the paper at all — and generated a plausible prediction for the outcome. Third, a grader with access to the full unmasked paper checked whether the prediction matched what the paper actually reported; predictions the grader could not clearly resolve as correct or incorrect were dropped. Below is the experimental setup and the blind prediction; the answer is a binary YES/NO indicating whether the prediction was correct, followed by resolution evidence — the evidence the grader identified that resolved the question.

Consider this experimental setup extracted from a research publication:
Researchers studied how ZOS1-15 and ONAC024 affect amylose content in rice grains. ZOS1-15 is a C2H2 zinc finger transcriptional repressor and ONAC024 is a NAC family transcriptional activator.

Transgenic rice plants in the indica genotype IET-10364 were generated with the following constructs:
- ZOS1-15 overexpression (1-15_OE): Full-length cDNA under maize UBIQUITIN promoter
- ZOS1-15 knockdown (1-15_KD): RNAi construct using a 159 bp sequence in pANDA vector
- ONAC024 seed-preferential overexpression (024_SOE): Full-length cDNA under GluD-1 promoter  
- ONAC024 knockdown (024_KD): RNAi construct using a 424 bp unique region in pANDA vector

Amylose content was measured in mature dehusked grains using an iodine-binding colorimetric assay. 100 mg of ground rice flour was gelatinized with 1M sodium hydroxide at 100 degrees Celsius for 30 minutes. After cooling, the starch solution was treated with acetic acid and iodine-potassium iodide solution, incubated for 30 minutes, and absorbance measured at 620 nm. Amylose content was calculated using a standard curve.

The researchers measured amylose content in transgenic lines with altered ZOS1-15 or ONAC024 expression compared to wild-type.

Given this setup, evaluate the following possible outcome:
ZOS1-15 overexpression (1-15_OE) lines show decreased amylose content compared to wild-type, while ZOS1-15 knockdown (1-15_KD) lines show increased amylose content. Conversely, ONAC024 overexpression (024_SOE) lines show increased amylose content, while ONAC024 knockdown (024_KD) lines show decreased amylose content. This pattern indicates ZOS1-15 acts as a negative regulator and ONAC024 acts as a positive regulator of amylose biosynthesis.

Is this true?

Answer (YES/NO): YES